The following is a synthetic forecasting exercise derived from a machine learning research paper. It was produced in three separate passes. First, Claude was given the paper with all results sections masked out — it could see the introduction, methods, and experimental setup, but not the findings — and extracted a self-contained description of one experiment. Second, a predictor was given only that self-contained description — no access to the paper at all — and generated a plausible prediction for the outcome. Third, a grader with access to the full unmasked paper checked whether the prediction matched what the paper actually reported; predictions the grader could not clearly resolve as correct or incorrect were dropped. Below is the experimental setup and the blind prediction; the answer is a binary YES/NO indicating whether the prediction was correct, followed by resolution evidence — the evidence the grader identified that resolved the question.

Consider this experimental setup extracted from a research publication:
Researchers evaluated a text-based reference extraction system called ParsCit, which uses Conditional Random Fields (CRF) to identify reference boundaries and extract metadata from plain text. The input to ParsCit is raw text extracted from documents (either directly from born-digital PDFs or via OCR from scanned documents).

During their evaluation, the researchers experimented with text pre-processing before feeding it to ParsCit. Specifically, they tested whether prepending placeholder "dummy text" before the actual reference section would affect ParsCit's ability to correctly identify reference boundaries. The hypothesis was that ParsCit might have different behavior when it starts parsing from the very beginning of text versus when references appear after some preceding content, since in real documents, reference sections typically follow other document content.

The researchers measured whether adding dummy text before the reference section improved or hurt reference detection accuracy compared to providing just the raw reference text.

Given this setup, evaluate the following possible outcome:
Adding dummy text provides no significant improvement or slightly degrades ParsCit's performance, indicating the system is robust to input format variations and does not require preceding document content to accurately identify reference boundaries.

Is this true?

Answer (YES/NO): NO